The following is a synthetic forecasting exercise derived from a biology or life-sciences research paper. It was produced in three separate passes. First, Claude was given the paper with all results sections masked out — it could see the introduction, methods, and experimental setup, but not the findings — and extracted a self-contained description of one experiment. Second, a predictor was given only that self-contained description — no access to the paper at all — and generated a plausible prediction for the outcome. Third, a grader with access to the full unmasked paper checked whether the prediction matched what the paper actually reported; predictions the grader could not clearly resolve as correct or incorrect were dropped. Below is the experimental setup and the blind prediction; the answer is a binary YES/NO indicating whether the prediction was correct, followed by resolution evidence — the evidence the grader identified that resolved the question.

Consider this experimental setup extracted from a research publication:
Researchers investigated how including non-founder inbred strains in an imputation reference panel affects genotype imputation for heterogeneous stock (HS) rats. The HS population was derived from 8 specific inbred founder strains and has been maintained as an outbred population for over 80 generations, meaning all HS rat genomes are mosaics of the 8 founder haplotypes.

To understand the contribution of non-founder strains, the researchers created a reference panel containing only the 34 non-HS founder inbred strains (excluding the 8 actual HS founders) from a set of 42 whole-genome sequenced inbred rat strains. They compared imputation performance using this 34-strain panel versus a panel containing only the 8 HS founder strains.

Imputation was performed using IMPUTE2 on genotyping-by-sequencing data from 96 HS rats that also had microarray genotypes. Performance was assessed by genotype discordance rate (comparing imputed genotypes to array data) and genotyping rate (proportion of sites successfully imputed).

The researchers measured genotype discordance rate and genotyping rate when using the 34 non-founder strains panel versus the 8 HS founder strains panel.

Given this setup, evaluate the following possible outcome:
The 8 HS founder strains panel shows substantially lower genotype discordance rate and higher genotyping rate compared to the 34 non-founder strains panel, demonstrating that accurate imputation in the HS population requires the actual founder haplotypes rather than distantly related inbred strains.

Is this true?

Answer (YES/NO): NO